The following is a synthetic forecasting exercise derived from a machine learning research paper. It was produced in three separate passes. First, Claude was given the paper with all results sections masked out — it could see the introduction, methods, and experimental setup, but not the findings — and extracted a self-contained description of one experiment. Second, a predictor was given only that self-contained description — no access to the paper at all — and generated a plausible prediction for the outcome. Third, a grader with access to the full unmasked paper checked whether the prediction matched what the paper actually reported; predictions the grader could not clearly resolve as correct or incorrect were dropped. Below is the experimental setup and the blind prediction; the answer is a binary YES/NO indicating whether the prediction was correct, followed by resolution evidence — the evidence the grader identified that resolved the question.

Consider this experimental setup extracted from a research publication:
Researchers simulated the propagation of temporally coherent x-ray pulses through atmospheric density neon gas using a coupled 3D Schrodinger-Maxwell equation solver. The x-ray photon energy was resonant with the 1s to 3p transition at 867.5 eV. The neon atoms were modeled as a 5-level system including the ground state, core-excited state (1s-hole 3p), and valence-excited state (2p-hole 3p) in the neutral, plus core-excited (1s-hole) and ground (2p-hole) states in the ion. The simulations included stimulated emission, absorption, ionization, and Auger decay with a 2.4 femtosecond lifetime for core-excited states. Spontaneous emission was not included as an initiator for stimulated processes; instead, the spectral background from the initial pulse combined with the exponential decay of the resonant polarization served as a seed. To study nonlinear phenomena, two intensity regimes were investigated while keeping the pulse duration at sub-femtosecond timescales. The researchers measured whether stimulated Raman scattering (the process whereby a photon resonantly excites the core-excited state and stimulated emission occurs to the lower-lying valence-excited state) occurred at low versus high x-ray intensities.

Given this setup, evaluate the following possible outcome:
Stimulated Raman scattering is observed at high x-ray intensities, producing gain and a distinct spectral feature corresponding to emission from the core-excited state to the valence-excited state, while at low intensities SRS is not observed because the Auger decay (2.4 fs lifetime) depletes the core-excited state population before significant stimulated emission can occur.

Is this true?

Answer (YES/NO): NO